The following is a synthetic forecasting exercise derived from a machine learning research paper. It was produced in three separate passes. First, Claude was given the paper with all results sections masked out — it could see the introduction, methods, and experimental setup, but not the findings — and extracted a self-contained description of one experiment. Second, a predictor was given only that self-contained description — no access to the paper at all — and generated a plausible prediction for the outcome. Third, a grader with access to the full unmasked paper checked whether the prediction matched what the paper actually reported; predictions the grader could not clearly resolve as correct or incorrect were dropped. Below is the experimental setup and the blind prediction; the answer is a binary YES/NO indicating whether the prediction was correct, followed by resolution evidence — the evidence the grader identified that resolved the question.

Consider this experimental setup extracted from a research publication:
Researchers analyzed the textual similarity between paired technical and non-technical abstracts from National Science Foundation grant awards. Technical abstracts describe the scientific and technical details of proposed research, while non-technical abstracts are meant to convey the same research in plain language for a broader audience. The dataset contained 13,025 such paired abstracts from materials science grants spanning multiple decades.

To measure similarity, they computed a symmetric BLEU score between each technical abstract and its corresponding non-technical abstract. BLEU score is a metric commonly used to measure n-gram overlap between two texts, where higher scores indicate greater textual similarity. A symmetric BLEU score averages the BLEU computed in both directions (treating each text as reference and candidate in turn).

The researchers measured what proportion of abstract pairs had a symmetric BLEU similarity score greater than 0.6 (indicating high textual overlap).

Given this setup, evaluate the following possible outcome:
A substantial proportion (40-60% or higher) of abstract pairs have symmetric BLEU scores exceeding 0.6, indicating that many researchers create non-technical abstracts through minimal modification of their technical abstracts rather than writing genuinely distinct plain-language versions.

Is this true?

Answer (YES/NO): NO